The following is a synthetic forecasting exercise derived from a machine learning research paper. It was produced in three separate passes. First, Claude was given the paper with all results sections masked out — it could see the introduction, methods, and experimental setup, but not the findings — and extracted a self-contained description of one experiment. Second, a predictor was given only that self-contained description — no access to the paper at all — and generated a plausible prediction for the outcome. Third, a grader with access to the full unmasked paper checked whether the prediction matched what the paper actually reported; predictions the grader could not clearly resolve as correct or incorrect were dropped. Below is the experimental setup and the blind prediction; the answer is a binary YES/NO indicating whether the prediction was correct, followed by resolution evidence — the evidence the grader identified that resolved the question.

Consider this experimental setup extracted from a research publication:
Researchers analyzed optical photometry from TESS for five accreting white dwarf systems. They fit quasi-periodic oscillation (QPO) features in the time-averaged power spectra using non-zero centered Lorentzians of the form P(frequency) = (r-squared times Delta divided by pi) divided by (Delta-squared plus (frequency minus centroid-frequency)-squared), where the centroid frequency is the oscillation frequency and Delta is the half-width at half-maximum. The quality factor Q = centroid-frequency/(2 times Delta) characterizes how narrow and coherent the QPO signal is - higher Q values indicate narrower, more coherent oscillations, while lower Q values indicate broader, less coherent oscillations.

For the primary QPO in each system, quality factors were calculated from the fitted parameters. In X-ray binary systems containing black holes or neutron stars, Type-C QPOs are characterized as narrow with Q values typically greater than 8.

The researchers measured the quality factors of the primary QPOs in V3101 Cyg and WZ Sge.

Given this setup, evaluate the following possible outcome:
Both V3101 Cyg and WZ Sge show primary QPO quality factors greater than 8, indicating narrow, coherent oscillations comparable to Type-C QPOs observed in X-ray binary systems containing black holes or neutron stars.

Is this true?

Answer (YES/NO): YES